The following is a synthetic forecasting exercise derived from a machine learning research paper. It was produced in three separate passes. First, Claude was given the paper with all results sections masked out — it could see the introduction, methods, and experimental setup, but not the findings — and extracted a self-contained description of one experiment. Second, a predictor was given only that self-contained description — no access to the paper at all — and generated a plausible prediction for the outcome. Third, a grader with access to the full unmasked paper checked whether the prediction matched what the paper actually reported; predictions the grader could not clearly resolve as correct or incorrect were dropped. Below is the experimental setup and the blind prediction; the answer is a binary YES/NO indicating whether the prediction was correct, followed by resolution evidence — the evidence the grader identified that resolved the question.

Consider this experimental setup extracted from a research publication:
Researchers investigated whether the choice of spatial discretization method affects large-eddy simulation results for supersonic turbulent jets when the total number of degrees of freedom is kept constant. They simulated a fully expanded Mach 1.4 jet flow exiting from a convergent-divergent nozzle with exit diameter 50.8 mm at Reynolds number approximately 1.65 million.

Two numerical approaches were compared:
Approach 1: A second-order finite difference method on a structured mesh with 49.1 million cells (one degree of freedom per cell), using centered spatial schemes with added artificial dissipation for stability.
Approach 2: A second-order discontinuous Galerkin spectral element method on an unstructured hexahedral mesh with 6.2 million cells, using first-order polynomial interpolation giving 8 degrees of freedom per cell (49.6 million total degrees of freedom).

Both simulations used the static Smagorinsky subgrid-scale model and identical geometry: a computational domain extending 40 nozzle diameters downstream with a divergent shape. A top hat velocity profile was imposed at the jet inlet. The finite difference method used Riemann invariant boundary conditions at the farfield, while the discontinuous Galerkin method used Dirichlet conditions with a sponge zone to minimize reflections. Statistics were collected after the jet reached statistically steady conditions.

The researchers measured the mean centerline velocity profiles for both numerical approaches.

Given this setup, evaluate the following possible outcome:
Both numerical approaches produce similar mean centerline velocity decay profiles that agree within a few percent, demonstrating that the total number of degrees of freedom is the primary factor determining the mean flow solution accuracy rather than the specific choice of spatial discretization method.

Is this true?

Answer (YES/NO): YES